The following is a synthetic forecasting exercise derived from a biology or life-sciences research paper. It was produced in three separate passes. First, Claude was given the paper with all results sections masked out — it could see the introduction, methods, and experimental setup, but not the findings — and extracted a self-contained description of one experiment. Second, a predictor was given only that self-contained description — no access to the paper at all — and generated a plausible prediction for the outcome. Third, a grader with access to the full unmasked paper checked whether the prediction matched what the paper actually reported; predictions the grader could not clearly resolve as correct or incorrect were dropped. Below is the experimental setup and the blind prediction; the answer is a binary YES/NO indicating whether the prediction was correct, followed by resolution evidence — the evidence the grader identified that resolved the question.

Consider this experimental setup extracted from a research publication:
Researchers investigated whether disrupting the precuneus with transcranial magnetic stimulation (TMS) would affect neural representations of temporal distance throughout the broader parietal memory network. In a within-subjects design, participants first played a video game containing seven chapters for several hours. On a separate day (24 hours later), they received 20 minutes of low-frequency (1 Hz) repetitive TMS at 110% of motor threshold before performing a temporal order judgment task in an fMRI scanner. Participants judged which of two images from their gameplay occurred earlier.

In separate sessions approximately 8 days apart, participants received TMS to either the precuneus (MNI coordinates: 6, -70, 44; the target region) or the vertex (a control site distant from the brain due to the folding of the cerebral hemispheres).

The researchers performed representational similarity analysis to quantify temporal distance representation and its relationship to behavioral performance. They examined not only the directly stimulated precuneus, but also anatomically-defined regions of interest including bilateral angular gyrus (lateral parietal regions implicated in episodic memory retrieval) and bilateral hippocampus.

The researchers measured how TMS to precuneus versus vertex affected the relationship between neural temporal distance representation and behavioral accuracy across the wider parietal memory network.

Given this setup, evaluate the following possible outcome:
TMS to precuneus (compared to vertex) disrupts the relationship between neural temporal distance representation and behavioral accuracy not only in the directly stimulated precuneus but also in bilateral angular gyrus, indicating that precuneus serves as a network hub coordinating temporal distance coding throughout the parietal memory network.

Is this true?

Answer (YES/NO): NO